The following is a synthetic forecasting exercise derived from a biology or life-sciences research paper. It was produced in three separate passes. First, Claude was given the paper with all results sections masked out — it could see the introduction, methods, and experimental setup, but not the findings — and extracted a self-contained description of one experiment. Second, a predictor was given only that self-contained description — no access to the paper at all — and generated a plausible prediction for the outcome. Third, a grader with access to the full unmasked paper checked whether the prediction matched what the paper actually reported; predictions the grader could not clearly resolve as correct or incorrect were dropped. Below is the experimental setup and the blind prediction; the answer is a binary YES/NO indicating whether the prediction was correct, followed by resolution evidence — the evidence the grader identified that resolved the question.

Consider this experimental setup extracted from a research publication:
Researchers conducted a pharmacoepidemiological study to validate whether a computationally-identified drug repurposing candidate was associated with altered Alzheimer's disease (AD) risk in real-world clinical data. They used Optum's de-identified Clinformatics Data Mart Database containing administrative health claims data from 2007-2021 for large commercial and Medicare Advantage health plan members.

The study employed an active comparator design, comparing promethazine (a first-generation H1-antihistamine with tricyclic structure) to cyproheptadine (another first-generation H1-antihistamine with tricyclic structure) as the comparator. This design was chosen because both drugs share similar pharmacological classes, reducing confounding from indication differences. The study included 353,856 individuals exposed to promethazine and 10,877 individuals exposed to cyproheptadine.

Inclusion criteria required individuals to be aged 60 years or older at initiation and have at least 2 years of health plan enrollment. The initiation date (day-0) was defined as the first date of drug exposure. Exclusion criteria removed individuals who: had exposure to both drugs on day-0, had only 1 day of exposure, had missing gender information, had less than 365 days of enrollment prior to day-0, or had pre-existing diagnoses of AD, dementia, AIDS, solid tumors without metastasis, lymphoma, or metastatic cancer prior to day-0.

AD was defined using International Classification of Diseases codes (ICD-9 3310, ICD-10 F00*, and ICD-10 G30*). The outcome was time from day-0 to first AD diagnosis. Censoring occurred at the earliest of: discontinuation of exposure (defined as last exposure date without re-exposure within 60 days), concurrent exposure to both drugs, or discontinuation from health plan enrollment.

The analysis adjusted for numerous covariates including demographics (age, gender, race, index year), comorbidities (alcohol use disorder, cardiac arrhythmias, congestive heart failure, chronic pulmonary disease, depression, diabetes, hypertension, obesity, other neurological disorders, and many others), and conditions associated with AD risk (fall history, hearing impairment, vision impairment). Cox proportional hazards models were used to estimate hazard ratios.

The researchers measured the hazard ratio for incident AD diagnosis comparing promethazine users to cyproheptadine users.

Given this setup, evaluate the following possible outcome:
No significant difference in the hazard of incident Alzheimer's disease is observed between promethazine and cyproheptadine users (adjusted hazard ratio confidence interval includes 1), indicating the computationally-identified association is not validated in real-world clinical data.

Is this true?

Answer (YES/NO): NO